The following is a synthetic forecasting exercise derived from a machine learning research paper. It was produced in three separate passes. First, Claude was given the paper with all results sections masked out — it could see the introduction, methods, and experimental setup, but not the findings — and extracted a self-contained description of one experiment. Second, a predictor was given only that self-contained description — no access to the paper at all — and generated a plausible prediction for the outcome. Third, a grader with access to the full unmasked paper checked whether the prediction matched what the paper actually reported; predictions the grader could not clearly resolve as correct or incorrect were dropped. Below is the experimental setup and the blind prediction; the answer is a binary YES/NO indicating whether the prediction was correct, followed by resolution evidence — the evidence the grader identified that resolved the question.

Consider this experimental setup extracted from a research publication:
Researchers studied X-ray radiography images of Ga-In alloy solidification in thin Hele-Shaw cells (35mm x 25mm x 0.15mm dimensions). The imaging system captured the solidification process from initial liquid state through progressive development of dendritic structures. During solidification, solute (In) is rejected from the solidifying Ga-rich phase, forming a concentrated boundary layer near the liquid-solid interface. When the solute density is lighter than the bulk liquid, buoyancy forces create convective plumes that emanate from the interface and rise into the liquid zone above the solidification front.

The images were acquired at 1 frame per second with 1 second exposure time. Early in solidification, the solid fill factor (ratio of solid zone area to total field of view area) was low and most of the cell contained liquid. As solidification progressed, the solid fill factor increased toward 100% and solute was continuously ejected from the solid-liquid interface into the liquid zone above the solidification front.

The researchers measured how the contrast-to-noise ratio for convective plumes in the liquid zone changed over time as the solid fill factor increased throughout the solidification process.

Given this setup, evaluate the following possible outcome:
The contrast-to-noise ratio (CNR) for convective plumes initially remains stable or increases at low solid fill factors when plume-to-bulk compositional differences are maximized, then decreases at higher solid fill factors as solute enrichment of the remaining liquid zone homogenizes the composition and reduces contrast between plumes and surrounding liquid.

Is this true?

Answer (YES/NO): NO